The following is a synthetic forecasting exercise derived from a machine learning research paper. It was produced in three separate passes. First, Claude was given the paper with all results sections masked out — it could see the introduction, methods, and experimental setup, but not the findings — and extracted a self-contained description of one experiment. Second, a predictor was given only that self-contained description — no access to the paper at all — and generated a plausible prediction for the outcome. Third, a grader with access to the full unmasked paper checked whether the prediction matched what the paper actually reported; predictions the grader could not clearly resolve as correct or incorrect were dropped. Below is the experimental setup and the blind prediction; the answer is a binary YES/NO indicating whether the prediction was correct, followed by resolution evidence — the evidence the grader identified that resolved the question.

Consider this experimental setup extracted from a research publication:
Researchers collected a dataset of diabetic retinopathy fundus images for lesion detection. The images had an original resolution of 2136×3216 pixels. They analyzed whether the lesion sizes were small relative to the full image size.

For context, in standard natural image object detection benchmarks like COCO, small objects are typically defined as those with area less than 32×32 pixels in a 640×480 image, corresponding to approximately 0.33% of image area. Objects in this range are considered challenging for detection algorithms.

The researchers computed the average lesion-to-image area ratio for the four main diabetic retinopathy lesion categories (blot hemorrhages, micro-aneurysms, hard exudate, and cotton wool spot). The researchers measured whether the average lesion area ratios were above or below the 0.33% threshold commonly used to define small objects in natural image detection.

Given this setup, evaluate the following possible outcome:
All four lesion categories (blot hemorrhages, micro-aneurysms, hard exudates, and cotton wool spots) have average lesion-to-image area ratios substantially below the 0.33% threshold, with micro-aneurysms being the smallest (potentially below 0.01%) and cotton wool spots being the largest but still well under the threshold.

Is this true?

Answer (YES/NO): NO